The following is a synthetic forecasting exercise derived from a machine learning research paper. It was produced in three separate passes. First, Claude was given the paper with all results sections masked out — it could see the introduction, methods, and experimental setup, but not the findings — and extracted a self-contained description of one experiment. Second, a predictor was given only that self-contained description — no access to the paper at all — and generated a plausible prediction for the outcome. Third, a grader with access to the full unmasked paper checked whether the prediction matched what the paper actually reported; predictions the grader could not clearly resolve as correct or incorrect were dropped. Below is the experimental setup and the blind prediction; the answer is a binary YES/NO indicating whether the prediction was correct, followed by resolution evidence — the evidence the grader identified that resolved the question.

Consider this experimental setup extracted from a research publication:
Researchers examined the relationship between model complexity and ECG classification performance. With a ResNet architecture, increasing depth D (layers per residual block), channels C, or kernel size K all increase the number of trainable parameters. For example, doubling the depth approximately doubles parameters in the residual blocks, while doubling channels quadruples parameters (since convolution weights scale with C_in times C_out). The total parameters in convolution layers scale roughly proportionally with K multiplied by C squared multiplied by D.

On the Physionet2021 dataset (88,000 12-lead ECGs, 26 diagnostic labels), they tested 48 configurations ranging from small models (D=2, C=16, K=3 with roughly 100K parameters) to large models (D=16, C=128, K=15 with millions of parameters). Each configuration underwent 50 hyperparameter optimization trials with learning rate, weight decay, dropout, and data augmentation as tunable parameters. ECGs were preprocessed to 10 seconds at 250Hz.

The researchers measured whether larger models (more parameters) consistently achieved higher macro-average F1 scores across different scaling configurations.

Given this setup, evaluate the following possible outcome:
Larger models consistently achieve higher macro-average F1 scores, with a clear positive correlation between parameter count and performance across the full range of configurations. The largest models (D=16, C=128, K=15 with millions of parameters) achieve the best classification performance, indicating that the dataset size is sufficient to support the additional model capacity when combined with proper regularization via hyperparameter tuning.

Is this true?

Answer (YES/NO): NO